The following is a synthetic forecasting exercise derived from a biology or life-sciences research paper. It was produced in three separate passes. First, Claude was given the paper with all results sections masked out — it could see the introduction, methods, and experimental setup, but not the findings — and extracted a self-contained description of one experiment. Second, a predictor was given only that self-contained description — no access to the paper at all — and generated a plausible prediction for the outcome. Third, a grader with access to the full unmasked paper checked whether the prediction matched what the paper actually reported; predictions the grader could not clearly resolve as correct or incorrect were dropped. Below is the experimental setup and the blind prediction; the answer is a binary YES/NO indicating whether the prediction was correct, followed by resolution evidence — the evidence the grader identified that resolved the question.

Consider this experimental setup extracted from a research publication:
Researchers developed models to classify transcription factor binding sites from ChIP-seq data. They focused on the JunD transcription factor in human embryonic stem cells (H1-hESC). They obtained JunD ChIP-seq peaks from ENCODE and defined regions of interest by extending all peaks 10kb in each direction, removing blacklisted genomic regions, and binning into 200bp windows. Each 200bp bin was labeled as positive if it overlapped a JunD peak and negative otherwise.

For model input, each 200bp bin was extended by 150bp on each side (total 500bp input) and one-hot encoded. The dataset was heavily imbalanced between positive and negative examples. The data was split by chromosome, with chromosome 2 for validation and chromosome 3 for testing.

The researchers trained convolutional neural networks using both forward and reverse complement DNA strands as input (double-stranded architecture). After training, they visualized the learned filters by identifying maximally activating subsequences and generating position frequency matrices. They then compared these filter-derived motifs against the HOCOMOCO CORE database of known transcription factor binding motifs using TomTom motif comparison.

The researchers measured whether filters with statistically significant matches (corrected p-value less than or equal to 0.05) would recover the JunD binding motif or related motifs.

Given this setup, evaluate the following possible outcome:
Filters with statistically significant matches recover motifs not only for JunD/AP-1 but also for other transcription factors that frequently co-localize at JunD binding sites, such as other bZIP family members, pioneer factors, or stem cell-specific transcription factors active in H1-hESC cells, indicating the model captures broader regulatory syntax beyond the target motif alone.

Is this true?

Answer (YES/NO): NO